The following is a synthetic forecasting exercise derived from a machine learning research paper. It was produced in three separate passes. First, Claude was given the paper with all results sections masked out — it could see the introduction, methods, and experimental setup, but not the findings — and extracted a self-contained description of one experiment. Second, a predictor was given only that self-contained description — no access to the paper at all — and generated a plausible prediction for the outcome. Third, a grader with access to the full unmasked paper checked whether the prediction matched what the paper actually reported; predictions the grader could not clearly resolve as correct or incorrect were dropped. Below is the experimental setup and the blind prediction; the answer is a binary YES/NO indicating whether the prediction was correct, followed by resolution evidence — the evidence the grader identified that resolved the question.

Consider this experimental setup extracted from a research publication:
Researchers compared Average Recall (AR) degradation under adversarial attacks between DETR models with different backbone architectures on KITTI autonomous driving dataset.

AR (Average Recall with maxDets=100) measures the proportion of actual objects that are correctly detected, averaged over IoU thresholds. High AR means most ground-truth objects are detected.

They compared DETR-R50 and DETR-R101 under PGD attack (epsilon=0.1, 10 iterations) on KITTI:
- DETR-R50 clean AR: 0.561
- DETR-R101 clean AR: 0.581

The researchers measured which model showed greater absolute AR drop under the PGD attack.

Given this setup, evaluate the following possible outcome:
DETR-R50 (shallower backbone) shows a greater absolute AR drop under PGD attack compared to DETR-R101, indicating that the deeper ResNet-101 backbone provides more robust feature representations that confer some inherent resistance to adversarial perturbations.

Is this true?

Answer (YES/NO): NO